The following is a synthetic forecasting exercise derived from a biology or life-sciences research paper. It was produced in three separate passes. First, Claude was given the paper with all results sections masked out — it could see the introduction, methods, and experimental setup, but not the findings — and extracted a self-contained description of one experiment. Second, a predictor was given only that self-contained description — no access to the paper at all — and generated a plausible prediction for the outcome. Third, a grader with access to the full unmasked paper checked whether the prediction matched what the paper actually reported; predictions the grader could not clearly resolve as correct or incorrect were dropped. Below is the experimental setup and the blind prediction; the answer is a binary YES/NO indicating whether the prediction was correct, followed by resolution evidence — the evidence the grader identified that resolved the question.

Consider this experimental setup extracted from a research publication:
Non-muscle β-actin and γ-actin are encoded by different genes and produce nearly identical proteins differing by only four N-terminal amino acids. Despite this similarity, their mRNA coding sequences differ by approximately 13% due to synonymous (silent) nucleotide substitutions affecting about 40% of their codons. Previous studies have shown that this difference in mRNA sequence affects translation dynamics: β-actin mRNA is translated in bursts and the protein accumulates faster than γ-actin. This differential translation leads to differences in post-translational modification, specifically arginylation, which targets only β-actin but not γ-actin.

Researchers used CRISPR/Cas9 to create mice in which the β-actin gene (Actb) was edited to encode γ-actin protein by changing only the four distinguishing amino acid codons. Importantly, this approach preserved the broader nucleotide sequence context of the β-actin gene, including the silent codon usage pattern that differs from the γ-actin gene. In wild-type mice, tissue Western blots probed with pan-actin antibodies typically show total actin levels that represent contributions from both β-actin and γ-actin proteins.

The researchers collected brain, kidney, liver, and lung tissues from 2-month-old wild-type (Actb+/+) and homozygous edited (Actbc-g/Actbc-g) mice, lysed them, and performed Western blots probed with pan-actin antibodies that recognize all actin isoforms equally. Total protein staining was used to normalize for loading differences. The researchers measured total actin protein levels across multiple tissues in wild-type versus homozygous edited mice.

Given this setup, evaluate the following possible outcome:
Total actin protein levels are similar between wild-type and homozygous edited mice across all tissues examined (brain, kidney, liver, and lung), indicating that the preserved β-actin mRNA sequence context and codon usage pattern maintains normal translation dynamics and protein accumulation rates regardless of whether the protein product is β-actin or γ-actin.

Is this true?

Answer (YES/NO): YES